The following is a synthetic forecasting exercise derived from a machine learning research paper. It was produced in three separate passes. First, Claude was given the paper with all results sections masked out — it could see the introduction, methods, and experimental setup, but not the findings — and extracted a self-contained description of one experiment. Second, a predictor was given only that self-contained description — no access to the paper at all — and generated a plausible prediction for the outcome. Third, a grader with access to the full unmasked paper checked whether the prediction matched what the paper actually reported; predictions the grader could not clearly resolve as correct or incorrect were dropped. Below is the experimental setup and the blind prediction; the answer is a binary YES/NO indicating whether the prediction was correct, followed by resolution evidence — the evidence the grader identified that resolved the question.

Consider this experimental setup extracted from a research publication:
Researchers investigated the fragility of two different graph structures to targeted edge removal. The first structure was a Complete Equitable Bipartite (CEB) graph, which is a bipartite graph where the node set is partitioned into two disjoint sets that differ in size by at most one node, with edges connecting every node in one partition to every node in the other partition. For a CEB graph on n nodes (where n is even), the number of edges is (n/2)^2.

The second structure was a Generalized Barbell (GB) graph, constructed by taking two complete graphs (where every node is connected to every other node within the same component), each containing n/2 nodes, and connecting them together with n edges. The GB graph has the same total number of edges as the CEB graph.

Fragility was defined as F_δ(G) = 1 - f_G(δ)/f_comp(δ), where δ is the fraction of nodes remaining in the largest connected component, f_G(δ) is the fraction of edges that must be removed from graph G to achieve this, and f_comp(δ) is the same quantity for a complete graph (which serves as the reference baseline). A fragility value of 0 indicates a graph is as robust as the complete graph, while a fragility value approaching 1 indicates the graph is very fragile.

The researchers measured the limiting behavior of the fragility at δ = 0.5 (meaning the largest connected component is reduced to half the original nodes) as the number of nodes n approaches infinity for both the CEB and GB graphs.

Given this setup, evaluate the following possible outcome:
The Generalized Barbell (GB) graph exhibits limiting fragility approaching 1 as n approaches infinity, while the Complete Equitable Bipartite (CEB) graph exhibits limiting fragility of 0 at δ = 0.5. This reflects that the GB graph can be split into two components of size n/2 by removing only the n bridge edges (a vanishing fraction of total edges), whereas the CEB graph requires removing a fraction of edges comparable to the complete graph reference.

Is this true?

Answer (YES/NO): YES